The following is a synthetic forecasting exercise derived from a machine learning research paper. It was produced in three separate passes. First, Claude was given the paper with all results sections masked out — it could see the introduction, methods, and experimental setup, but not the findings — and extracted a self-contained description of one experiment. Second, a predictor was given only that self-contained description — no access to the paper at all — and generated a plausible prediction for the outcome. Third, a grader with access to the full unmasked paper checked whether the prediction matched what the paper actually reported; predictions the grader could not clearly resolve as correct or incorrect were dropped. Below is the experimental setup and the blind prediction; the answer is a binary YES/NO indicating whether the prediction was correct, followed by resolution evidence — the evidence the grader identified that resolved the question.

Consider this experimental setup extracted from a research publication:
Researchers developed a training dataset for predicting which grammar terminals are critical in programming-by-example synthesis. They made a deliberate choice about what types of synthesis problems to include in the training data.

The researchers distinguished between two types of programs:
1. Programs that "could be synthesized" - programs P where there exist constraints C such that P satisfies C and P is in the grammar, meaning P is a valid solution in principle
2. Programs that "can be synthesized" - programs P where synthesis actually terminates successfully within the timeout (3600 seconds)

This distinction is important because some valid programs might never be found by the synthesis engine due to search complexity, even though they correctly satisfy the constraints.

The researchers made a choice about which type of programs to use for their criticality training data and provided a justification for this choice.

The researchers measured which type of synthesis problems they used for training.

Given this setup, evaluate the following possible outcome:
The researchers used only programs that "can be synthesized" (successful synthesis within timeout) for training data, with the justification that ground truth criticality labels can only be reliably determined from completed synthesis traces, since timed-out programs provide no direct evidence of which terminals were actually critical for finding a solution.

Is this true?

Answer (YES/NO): NO